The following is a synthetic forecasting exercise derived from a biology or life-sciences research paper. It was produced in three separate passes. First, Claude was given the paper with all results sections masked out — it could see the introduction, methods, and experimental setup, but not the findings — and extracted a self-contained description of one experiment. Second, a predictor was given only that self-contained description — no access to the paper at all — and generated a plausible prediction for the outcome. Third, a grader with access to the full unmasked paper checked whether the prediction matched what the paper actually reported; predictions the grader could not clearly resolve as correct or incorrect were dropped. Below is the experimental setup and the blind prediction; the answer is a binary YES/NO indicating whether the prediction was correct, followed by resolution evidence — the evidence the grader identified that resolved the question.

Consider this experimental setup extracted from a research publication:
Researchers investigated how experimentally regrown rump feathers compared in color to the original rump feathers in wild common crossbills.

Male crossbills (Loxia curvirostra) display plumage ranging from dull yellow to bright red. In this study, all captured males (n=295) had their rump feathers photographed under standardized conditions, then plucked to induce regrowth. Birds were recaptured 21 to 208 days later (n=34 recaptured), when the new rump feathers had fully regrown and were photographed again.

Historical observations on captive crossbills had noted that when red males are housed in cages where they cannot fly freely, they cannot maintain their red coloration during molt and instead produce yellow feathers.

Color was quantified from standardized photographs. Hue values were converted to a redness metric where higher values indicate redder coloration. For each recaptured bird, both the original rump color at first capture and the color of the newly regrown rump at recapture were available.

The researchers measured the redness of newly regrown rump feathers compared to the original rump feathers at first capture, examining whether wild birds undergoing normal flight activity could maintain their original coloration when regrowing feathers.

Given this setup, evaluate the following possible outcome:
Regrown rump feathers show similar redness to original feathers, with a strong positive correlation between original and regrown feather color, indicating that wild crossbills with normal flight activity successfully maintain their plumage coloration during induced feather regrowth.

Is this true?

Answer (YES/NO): NO